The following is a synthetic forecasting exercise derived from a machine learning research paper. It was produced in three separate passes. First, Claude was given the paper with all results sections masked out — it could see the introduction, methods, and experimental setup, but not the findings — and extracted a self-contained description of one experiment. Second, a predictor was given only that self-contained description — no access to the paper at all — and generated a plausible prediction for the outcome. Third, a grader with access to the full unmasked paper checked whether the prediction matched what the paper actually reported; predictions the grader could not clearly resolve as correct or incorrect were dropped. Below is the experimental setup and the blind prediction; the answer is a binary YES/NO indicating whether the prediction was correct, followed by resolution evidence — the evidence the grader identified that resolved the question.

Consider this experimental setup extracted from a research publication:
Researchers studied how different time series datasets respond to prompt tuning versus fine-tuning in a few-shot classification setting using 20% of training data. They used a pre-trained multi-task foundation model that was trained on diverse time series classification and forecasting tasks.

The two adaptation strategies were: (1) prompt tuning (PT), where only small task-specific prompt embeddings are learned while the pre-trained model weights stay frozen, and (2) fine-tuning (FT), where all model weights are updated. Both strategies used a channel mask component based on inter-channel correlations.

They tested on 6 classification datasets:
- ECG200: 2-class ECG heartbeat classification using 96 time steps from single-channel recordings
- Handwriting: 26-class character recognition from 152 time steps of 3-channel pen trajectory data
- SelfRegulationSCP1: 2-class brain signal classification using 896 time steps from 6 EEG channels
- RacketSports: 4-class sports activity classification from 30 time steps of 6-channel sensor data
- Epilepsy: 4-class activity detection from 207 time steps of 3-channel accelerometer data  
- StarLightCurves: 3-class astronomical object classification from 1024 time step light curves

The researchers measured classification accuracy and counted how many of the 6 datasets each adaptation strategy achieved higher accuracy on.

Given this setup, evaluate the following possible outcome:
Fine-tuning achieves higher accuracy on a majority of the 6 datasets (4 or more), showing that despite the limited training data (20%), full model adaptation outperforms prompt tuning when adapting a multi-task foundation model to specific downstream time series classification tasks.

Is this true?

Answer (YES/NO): NO